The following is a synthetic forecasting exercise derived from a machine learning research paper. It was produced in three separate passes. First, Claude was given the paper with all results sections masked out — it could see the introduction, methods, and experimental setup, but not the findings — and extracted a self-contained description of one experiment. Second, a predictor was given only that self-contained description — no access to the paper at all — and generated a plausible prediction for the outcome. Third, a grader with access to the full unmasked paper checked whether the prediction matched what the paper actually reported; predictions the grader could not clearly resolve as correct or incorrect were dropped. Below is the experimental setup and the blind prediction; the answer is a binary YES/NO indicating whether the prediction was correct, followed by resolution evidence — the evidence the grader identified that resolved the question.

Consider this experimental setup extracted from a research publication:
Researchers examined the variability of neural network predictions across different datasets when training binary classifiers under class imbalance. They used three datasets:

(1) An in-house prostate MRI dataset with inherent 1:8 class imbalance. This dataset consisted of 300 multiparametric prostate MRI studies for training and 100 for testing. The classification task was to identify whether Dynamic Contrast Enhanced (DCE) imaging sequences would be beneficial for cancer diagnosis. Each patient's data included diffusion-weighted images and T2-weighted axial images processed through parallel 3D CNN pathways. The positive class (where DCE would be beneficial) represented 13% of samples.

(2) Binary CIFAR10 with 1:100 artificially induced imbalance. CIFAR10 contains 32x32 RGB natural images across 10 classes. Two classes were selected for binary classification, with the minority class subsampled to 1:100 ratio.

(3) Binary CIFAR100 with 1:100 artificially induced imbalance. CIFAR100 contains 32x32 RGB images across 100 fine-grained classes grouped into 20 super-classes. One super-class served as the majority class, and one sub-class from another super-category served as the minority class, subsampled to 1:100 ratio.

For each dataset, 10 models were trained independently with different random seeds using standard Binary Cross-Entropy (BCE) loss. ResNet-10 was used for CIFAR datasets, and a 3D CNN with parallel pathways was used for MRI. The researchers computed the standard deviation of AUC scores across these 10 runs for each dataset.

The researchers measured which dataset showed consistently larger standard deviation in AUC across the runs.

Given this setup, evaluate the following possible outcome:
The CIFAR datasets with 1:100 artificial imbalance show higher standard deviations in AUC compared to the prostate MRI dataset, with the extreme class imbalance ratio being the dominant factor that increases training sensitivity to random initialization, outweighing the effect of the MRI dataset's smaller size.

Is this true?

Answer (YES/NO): NO